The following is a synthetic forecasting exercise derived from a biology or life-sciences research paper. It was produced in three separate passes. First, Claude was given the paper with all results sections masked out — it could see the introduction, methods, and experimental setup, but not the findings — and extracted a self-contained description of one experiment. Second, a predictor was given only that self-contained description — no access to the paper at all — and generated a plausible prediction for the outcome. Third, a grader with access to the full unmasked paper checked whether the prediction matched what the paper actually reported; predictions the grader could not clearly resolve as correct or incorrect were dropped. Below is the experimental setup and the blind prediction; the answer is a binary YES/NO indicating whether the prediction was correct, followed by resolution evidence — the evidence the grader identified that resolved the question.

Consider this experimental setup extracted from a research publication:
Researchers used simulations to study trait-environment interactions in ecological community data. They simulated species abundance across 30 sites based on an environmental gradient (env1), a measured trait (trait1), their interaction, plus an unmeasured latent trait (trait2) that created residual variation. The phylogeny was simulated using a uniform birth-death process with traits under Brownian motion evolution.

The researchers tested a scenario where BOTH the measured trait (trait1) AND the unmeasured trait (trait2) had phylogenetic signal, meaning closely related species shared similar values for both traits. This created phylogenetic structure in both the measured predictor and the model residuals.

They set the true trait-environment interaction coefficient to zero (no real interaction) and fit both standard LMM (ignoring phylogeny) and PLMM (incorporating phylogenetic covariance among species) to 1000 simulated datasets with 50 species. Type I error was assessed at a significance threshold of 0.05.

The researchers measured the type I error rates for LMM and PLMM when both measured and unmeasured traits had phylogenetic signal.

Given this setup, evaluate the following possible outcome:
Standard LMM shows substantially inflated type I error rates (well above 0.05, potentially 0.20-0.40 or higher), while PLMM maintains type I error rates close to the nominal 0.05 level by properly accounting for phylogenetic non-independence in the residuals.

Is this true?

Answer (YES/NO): NO